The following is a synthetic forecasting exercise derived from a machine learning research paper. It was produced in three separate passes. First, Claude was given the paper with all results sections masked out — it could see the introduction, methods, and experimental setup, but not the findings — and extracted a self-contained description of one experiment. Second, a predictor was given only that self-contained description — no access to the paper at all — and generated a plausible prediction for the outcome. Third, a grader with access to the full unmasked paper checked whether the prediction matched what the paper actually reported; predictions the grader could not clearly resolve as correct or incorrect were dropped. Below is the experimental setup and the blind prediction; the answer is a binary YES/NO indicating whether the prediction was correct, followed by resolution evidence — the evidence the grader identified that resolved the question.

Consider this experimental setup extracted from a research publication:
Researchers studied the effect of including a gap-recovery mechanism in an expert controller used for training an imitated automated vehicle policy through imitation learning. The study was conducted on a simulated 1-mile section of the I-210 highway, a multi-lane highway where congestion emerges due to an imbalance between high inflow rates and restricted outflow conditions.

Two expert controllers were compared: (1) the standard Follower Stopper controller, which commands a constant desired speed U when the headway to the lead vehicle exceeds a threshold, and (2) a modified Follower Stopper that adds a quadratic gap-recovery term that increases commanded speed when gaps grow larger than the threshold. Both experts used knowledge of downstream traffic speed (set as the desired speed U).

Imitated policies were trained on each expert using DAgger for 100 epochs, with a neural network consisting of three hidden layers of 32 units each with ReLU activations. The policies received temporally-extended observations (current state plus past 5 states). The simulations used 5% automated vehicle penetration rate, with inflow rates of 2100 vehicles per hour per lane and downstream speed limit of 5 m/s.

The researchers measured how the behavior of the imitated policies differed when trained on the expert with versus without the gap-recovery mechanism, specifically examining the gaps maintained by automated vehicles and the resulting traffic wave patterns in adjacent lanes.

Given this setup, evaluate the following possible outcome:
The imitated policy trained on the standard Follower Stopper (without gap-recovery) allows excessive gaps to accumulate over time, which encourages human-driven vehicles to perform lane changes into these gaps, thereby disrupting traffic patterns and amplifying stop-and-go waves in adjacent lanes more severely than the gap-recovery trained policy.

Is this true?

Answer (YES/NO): NO